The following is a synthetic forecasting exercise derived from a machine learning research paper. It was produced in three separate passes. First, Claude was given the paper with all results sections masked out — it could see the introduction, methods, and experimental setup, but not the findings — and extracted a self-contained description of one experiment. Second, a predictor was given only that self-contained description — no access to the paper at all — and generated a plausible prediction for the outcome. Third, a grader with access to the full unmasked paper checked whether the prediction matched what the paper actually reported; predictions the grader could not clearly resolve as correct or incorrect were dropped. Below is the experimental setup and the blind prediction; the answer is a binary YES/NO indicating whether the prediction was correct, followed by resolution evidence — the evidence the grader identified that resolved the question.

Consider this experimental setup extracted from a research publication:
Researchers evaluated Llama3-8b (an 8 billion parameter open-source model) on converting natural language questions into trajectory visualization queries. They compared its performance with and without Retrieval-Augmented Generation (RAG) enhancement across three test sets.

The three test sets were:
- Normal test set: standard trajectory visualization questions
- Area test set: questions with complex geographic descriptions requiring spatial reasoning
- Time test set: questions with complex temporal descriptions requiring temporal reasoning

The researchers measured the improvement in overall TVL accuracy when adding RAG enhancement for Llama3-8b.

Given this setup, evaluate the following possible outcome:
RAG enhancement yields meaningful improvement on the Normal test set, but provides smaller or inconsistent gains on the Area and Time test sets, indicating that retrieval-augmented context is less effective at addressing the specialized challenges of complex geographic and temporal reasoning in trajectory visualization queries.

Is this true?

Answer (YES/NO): NO